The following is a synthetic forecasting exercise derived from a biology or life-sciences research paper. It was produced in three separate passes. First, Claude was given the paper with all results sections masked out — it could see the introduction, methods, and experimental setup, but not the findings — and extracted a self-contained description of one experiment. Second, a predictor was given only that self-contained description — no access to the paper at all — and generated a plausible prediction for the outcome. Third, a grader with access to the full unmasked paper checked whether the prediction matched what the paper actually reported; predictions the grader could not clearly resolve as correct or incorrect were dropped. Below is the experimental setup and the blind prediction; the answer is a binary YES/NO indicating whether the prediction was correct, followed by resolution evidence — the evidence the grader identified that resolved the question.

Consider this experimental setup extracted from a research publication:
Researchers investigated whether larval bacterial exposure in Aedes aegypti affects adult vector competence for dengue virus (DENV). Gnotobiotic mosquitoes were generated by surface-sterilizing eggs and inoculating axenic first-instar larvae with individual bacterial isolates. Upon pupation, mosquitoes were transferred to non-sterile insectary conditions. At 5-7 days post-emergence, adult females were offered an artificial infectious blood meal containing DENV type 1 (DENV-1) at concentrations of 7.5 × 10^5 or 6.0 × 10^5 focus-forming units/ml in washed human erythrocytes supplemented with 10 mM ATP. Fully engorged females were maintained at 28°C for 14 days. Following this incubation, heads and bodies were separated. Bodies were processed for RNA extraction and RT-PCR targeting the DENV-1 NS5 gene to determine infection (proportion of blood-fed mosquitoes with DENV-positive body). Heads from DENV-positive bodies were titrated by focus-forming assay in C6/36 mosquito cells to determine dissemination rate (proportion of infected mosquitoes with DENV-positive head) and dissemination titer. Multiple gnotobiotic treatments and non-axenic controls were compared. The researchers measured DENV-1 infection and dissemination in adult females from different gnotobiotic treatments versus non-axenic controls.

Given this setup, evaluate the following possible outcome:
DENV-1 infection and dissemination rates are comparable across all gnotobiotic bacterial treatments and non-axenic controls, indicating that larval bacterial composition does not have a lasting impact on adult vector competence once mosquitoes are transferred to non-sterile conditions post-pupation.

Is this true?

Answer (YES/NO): NO